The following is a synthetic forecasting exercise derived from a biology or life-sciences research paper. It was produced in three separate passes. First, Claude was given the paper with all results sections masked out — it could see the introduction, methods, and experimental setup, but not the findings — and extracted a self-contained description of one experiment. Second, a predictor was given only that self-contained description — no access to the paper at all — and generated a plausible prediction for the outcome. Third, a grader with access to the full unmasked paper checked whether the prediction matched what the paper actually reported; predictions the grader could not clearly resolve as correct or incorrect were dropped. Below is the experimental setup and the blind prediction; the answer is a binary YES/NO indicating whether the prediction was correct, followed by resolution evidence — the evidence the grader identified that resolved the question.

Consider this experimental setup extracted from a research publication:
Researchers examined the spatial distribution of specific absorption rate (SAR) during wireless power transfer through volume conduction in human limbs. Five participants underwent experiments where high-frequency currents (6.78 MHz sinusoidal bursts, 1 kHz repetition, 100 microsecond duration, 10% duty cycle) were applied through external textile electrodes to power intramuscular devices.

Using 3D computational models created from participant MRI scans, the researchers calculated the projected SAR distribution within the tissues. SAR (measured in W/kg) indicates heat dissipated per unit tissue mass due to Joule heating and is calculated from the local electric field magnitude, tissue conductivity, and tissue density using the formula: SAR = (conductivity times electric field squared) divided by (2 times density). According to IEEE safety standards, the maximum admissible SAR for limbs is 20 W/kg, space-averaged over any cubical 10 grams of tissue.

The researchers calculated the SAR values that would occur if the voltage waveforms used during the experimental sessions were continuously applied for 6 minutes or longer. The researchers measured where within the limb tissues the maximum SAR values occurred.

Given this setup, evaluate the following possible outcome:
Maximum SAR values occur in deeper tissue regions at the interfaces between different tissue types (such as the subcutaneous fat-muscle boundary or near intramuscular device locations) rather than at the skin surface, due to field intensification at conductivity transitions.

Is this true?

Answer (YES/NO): NO